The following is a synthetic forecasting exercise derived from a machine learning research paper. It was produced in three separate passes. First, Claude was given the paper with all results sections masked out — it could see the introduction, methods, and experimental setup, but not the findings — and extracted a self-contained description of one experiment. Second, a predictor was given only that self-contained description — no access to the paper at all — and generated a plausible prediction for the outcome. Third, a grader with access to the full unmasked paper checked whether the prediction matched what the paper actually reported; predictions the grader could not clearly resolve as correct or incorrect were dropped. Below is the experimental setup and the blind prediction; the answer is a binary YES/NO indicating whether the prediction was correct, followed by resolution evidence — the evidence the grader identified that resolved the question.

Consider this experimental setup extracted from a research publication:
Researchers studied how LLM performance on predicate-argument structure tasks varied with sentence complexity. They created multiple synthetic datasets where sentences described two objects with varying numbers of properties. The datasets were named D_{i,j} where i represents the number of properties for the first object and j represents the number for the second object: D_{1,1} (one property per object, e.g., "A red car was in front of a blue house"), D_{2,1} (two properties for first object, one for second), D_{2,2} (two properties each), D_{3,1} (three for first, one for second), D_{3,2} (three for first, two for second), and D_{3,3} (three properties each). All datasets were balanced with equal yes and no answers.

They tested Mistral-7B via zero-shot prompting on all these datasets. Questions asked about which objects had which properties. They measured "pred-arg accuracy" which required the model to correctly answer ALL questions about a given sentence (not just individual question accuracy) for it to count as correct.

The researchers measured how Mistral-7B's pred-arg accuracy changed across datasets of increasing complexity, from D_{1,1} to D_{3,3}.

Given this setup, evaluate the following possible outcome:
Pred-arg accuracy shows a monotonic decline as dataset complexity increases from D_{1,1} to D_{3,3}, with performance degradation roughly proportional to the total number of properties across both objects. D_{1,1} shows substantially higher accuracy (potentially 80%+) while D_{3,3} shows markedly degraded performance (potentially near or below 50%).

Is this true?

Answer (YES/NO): NO